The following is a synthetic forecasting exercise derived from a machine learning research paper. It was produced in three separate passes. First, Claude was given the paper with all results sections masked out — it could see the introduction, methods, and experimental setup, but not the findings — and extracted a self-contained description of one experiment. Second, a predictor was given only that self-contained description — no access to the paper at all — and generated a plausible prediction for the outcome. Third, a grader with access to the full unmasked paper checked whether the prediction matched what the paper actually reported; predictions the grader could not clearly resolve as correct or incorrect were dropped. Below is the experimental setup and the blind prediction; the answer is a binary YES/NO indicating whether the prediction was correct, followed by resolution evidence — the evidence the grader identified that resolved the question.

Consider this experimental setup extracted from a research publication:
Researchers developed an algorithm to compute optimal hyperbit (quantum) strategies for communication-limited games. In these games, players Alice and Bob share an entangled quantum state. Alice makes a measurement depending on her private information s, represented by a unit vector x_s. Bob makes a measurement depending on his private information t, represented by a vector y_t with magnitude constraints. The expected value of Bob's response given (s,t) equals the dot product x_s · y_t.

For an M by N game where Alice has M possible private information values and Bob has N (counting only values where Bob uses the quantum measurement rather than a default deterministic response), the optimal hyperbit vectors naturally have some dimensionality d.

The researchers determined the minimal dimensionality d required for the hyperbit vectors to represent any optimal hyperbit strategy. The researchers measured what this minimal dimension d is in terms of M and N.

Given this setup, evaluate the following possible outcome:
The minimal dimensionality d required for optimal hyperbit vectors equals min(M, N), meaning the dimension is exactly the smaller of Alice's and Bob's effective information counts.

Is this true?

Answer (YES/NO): YES